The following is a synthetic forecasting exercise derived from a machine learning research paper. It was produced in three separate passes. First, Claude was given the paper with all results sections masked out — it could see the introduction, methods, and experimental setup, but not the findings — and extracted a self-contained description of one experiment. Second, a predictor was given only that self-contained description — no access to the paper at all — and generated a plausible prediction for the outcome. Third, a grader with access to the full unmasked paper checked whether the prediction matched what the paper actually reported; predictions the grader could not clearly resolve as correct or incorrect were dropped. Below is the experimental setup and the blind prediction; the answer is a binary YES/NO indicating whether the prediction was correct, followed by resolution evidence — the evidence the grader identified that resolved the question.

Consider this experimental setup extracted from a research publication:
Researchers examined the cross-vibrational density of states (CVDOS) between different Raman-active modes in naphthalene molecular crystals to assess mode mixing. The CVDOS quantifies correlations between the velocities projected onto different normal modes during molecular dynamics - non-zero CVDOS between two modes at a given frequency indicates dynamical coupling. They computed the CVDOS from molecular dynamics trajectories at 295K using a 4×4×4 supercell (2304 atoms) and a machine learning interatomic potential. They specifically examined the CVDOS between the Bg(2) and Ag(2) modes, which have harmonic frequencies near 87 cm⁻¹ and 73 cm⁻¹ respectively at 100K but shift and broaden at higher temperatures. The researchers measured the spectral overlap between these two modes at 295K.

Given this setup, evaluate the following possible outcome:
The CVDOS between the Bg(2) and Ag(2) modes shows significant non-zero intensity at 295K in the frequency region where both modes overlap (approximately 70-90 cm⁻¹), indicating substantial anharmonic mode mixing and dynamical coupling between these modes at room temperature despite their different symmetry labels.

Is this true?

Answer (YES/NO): NO